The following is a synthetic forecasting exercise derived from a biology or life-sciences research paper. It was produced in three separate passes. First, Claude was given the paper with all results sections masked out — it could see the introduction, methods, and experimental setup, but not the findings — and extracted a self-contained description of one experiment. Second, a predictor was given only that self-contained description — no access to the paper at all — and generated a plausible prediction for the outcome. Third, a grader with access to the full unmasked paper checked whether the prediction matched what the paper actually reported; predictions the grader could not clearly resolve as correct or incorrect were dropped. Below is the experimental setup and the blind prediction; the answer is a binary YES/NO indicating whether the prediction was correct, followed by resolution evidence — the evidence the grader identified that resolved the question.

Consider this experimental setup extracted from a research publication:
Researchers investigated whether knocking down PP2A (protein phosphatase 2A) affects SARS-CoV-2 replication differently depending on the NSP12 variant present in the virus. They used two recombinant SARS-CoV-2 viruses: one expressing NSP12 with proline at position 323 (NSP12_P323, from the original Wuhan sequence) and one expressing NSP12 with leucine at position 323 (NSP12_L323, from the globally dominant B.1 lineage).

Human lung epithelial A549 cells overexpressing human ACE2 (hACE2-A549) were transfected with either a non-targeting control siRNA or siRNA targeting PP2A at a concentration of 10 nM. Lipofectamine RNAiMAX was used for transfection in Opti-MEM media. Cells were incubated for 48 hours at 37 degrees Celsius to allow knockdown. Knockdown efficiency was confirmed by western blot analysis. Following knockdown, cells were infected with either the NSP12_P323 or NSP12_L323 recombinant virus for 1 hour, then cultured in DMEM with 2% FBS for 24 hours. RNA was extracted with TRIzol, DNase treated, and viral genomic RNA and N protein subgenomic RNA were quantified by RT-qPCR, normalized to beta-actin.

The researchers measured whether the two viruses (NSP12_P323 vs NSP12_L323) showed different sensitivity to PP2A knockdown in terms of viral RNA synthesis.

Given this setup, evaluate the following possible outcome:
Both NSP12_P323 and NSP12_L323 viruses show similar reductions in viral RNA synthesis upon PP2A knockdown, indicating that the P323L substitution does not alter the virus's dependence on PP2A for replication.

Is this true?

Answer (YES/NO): NO